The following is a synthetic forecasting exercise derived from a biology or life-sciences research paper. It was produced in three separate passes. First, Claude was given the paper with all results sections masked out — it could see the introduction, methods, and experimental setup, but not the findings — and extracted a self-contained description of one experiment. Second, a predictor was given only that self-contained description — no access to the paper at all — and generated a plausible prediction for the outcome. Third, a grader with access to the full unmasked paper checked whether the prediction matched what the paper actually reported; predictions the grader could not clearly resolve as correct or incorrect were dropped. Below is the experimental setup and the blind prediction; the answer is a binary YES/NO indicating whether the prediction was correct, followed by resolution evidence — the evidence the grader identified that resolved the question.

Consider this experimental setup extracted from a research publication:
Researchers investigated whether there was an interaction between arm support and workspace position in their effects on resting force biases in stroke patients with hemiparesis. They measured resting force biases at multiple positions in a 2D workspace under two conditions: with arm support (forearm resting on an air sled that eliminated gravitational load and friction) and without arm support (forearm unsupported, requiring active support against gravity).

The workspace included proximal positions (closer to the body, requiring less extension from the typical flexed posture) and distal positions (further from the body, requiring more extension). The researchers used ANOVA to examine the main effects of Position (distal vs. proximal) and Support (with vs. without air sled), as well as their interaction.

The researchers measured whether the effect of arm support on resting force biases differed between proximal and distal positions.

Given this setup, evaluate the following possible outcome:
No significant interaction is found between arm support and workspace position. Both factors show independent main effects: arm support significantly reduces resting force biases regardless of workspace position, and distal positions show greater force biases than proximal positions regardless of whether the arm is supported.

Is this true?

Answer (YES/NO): YES